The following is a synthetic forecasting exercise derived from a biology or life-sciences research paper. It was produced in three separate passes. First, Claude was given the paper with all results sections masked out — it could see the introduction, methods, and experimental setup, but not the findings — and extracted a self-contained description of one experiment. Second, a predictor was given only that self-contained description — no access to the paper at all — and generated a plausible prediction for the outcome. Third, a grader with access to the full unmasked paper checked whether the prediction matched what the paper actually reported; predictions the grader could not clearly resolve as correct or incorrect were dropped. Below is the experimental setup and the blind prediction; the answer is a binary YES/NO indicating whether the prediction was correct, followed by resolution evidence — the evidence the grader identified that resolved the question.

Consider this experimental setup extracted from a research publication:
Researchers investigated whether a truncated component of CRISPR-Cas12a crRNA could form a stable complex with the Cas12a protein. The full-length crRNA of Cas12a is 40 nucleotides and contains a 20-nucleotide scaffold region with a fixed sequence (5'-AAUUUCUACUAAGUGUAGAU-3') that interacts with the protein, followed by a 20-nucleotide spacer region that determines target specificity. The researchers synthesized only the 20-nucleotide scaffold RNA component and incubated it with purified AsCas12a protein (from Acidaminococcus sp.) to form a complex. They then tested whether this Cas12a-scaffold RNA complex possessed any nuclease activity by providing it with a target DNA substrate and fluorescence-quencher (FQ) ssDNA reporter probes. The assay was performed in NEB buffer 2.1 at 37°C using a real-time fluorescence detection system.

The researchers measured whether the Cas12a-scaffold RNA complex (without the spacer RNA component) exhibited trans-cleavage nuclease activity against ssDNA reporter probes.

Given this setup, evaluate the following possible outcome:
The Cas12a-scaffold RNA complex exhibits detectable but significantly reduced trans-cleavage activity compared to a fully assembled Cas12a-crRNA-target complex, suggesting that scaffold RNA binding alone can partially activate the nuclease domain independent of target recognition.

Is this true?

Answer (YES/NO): NO